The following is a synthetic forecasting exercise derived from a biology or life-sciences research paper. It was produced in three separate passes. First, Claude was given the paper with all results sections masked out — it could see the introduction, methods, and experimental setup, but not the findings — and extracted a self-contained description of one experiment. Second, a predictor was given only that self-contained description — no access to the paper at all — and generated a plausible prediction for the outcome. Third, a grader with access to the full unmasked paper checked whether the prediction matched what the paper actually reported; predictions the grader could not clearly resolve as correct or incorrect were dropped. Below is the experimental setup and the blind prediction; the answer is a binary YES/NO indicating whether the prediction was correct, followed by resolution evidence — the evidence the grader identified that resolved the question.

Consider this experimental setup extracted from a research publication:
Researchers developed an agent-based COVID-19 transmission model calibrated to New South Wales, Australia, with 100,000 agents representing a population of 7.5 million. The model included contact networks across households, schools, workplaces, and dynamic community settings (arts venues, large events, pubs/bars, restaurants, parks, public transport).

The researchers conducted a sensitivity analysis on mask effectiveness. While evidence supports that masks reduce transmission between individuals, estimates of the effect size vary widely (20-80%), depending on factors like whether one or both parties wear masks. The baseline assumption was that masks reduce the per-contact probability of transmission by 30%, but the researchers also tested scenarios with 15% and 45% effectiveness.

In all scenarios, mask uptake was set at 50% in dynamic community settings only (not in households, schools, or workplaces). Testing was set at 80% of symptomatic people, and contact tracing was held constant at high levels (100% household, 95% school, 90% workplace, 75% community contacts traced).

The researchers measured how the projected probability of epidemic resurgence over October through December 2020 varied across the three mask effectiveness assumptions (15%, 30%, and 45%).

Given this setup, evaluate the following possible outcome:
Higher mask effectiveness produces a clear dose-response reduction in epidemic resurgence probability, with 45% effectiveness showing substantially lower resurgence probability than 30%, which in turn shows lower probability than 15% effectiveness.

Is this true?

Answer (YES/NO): NO